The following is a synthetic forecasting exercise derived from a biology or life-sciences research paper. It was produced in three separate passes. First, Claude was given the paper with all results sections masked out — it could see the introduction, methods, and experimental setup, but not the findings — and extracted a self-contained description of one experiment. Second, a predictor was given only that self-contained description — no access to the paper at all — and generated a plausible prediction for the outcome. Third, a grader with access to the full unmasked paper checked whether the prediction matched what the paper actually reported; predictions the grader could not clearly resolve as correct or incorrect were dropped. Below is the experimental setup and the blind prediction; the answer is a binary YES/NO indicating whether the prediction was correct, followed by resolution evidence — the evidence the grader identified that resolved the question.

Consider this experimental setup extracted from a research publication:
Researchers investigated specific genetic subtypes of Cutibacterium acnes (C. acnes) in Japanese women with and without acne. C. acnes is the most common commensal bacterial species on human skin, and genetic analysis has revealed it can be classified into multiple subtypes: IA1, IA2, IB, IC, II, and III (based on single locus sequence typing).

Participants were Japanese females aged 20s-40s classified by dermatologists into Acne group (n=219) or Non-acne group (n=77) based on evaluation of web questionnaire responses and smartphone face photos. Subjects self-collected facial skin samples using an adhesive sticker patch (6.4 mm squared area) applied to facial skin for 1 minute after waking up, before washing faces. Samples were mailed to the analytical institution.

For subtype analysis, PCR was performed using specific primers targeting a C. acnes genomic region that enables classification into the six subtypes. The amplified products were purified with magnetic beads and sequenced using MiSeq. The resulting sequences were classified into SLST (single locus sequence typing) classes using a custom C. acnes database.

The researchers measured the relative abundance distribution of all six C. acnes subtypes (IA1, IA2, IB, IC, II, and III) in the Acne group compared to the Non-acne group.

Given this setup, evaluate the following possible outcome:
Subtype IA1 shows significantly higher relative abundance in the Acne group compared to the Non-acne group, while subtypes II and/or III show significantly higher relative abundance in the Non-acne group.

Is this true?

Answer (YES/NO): NO